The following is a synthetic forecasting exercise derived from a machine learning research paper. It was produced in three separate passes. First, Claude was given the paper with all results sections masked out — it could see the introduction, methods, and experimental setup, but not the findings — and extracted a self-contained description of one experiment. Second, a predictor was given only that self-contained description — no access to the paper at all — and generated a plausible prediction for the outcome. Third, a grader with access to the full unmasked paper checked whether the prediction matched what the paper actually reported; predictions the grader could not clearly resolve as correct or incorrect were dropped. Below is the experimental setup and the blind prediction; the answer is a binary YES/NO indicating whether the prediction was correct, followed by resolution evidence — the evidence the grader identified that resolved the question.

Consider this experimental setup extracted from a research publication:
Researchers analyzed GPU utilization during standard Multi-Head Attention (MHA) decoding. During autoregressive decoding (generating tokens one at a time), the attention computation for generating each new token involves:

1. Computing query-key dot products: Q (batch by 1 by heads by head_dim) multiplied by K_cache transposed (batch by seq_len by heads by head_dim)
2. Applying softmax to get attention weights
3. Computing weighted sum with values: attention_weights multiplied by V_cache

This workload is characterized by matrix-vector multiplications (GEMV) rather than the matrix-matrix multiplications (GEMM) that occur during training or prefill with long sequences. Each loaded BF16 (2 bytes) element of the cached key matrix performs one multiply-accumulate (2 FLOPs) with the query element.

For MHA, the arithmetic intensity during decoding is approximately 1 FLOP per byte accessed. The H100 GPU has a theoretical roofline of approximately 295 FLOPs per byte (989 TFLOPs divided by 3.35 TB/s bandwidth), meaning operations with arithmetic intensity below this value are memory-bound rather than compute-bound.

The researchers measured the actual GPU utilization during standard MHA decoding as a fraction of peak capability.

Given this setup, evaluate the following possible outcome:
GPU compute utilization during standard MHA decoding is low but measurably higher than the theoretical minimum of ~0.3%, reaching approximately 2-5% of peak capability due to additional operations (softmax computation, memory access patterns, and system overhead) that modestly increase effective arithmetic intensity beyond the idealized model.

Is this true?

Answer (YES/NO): NO